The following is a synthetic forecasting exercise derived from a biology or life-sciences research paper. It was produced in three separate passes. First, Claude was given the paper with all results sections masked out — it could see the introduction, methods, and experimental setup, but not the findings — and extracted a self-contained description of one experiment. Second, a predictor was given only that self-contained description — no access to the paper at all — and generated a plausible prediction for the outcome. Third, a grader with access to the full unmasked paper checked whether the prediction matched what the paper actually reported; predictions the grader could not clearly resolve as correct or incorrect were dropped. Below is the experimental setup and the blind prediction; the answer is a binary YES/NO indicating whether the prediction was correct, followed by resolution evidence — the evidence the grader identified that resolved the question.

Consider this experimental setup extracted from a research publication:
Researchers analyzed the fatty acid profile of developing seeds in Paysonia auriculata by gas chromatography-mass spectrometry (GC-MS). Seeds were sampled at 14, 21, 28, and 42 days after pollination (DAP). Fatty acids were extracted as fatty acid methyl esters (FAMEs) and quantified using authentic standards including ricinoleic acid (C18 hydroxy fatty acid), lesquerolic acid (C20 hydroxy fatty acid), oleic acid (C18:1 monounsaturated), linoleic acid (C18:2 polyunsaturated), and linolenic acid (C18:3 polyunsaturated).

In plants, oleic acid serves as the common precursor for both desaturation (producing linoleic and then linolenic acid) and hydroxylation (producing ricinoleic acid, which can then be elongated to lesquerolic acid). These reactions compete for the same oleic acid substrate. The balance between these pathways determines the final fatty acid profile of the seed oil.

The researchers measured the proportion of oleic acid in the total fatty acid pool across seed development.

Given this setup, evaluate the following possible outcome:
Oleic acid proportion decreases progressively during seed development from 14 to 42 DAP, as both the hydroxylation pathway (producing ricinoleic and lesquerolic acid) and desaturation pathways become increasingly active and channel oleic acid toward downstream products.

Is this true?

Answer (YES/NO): NO